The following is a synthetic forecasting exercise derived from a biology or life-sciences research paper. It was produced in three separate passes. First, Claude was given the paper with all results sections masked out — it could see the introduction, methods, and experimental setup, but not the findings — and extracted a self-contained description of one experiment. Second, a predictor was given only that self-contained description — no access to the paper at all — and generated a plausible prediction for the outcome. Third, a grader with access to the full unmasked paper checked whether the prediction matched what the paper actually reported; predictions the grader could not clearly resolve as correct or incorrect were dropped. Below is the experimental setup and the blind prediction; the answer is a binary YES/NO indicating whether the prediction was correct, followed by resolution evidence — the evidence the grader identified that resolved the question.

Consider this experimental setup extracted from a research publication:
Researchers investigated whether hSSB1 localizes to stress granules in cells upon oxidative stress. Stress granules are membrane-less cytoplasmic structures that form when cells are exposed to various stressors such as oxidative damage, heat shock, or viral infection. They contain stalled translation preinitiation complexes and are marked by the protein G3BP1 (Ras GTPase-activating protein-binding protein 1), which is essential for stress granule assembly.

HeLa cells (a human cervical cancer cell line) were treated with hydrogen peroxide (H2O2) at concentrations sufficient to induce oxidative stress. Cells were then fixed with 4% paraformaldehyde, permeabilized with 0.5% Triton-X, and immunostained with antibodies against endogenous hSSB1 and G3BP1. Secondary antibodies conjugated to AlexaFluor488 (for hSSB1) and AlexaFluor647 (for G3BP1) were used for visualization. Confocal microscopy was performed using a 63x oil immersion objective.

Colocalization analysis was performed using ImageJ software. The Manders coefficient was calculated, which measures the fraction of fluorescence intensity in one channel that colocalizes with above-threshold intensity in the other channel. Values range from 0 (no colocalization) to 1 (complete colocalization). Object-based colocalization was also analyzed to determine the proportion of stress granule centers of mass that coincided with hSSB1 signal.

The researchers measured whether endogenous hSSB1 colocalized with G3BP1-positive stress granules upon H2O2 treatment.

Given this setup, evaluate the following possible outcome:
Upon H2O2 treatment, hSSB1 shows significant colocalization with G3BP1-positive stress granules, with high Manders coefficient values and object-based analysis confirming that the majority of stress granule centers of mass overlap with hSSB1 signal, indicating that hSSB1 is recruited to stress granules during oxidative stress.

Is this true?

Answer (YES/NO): YES